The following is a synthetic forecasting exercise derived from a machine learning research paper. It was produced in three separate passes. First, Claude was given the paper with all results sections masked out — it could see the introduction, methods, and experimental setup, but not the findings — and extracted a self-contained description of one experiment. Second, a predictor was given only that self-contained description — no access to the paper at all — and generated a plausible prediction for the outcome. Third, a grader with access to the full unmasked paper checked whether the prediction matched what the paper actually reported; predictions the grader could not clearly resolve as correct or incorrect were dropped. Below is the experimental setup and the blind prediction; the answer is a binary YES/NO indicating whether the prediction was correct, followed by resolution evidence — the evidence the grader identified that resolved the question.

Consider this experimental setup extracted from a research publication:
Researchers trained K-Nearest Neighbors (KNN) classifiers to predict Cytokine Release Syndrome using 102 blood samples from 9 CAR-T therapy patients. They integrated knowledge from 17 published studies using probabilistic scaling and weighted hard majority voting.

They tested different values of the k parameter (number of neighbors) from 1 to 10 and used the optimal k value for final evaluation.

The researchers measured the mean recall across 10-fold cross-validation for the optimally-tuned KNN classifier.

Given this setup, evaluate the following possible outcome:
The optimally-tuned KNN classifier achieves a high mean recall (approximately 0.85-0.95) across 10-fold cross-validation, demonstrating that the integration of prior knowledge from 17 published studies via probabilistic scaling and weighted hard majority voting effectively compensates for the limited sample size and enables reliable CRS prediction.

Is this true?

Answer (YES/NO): YES